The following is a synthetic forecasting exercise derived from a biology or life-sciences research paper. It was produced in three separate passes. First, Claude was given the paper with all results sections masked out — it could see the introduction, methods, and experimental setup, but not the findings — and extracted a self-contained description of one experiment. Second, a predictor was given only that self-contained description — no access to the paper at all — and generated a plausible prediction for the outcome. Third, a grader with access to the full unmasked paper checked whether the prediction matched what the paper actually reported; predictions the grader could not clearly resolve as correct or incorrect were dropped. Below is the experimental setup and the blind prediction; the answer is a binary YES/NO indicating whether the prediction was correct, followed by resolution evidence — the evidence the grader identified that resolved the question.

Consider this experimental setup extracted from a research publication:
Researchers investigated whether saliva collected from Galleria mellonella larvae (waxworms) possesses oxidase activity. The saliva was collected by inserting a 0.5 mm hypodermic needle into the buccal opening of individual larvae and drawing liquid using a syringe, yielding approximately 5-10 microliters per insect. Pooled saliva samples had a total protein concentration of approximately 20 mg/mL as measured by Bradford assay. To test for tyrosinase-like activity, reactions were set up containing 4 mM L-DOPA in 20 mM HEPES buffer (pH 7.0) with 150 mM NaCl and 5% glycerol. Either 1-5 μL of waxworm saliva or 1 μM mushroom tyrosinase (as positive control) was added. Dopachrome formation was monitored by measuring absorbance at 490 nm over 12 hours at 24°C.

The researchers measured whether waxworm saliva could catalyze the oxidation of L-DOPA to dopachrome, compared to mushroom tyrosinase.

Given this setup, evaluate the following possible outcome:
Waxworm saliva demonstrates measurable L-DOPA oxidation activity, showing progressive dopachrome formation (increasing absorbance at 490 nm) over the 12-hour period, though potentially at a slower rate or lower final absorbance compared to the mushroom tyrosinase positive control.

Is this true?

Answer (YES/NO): YES